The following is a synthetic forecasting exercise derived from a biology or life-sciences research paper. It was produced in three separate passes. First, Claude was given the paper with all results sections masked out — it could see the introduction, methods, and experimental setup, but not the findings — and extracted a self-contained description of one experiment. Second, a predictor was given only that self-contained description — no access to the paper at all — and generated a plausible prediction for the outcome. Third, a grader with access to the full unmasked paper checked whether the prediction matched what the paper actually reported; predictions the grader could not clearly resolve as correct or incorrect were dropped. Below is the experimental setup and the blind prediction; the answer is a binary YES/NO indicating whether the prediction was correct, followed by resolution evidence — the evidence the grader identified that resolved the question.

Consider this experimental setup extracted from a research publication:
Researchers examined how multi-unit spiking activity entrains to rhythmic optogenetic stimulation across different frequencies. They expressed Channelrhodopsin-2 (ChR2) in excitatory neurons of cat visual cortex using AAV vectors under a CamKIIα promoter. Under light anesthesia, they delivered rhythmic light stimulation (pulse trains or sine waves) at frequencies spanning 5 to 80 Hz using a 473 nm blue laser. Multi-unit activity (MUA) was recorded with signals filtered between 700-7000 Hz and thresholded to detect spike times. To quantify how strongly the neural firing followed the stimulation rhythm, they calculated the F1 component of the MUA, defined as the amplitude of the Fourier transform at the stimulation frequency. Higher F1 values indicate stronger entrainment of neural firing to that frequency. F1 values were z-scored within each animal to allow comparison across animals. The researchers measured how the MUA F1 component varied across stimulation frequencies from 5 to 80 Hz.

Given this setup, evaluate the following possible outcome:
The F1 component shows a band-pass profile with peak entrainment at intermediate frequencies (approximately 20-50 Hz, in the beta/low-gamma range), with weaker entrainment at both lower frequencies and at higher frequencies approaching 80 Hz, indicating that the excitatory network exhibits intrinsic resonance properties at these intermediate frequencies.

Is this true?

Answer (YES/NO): NO